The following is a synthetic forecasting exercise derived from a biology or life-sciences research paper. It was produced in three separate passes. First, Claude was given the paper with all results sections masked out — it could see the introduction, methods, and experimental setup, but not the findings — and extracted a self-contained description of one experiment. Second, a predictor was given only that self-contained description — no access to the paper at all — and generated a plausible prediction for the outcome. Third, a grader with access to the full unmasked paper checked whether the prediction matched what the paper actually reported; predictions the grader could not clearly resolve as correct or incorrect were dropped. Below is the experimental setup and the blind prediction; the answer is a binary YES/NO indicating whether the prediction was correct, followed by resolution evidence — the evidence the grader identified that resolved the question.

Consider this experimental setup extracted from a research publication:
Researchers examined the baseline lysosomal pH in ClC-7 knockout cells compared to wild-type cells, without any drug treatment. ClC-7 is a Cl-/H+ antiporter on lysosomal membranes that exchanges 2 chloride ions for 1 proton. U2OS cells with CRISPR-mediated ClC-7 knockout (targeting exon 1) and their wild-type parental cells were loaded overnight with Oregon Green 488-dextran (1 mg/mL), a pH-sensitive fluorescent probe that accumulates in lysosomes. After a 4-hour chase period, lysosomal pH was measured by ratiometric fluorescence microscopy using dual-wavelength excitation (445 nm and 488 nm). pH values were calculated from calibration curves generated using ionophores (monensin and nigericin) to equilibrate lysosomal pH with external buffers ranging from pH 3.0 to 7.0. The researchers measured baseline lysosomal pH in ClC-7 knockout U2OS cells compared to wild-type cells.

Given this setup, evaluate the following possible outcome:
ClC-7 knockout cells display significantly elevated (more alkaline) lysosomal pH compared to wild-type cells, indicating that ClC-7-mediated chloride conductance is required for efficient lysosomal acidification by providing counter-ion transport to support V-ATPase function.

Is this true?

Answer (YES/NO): NO